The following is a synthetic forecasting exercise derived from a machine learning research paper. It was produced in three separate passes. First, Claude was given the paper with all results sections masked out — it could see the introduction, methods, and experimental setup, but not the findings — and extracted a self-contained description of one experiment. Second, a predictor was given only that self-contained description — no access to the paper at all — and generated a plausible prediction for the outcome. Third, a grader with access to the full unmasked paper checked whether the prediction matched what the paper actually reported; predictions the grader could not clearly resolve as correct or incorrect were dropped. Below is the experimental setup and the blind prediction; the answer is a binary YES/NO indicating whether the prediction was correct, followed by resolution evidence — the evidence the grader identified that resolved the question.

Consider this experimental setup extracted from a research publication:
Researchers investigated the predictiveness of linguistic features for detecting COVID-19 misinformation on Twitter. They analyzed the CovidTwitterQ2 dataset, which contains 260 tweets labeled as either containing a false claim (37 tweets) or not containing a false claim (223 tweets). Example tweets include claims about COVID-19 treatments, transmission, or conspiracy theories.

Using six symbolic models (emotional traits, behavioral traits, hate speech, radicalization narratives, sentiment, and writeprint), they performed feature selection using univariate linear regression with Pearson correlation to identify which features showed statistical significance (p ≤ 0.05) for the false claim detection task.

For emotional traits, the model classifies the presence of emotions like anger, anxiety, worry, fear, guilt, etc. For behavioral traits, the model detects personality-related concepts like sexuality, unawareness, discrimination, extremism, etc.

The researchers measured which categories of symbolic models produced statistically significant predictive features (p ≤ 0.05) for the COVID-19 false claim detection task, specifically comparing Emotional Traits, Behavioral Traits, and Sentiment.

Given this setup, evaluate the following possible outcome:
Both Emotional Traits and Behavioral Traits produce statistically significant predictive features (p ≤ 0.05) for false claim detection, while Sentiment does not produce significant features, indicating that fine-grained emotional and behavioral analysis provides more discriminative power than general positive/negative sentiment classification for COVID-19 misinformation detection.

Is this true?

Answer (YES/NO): YES